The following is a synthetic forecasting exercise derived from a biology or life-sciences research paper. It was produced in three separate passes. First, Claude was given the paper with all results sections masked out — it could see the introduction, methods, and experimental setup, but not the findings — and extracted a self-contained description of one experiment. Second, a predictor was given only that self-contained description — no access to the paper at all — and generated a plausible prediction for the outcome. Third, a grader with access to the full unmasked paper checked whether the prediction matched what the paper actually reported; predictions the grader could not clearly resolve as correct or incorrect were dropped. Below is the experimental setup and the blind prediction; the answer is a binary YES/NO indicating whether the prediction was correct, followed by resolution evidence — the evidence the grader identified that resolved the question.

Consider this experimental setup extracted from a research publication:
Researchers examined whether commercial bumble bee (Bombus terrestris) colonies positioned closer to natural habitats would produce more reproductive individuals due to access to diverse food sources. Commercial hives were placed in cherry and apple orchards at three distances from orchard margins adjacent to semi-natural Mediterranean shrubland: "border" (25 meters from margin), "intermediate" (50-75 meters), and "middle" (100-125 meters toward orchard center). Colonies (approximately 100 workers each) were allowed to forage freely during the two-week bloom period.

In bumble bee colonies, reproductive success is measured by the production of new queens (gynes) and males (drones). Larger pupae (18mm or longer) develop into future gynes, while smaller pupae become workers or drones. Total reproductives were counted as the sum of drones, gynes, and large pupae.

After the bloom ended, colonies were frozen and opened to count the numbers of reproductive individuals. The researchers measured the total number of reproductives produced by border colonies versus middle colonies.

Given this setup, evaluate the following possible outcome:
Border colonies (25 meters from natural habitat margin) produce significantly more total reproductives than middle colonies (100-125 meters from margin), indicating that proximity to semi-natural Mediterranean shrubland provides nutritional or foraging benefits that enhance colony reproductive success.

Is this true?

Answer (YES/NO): NO